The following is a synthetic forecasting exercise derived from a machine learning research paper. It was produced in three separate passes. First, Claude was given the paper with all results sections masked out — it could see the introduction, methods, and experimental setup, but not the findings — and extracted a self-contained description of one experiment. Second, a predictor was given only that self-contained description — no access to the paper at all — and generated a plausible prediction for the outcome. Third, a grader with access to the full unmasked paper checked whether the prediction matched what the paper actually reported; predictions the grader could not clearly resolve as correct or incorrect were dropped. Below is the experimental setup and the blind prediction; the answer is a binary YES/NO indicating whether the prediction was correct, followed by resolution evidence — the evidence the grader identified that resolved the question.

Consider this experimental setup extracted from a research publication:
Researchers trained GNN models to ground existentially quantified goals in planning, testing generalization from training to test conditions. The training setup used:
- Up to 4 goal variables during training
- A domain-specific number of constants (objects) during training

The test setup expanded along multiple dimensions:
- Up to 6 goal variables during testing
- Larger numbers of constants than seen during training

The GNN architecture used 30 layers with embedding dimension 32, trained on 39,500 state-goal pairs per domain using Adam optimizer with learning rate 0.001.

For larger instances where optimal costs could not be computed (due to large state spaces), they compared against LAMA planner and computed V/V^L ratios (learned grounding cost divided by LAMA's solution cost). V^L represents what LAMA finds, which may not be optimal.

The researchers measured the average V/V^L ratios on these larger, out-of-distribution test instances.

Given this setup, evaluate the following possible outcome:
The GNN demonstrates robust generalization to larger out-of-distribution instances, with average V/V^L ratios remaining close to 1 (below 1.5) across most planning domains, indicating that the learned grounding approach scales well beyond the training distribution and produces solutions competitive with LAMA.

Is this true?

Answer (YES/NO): YES